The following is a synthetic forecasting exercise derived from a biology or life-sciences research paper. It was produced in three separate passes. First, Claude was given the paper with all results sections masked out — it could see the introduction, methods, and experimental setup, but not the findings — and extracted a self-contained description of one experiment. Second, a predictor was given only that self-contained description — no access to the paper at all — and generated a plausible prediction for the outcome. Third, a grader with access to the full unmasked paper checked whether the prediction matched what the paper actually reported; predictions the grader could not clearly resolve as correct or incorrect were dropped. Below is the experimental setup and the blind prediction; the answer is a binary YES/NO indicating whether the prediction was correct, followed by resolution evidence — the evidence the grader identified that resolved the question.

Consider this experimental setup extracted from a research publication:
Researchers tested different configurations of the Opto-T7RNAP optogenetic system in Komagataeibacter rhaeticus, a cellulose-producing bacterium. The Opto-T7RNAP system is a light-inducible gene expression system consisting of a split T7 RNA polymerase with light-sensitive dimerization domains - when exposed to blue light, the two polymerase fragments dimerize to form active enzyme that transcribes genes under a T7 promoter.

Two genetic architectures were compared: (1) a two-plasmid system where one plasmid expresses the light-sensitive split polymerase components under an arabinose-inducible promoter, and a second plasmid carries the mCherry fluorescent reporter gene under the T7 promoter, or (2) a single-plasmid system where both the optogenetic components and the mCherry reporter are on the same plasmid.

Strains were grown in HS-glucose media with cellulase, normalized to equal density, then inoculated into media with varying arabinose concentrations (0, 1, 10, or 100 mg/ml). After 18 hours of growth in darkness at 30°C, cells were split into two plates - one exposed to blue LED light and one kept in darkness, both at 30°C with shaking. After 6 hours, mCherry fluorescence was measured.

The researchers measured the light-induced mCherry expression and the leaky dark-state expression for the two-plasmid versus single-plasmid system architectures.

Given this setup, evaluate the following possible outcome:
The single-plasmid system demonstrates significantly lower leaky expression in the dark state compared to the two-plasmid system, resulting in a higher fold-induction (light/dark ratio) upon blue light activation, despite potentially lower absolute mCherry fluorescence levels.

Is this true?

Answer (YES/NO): NO